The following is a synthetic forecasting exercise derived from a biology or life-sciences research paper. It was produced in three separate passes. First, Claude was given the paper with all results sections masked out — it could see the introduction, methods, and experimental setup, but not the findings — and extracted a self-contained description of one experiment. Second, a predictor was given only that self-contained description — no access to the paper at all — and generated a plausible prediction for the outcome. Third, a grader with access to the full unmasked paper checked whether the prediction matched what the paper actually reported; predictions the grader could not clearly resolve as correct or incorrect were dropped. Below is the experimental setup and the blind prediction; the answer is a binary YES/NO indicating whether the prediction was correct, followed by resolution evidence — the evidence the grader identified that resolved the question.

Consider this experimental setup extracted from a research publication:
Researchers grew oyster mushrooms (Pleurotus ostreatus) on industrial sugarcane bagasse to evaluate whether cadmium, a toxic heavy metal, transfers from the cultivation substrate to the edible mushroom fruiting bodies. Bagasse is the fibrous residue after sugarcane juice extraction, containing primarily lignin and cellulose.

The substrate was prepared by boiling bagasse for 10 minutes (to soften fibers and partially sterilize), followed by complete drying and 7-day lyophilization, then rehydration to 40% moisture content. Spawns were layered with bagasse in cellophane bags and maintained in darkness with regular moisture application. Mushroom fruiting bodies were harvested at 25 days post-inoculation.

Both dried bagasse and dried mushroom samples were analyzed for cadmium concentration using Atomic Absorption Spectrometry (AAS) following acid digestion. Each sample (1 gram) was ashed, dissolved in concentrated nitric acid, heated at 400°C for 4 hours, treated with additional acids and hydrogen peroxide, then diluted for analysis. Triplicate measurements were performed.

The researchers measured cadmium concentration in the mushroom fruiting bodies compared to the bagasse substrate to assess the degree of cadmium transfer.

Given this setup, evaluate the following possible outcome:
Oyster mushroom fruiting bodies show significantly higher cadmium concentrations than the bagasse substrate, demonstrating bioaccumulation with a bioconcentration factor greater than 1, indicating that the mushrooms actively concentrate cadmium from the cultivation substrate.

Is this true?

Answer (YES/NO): YES